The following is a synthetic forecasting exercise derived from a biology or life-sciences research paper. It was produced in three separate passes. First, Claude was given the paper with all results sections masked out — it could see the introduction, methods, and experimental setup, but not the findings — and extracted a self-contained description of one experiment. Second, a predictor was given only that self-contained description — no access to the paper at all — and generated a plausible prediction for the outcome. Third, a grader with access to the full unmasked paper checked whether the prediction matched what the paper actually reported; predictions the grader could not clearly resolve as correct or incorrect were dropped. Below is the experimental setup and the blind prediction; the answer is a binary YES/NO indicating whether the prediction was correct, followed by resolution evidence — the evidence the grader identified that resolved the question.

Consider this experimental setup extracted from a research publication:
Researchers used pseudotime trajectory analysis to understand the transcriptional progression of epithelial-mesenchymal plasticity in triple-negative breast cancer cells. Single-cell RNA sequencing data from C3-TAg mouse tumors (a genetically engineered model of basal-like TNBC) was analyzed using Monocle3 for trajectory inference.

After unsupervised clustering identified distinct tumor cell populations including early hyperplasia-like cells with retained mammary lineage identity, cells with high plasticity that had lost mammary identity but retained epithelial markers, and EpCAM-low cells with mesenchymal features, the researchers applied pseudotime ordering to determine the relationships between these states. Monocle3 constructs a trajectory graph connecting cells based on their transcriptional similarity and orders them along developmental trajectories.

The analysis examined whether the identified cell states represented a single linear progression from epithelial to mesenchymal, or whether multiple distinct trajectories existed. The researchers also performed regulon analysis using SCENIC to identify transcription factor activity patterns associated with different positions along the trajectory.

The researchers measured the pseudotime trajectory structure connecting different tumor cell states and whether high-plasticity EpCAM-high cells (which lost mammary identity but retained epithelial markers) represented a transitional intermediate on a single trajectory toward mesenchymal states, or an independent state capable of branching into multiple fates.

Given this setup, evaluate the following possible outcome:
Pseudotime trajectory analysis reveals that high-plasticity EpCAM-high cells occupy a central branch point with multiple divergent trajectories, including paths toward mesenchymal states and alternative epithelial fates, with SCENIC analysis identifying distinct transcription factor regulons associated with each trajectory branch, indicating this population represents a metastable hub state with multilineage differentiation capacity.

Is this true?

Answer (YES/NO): NO